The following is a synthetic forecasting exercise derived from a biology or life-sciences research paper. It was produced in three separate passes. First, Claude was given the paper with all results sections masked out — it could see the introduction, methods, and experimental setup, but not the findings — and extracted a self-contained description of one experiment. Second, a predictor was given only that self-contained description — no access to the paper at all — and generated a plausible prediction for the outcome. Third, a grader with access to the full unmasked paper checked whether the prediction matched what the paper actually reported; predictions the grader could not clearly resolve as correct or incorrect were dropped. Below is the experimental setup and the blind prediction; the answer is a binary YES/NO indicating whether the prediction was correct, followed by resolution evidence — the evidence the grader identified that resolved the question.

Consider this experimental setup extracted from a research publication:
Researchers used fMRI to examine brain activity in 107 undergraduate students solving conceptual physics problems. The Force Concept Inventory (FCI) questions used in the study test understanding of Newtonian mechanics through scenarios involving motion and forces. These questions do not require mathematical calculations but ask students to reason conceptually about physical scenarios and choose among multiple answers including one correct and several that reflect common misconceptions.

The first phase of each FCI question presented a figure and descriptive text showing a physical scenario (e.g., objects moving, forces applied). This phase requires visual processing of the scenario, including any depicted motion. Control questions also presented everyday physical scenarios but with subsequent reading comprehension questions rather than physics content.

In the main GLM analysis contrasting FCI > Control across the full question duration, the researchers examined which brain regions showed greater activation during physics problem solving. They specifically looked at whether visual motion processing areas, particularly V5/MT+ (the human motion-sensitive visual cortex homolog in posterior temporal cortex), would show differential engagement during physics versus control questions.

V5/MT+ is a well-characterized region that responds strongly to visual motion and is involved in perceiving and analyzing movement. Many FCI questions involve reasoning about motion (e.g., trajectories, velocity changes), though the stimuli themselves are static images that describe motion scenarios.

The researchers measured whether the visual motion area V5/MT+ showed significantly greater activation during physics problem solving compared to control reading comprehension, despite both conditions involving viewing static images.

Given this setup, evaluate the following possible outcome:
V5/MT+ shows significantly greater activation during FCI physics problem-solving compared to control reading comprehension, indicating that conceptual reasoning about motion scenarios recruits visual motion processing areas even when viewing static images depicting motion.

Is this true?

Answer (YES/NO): YES